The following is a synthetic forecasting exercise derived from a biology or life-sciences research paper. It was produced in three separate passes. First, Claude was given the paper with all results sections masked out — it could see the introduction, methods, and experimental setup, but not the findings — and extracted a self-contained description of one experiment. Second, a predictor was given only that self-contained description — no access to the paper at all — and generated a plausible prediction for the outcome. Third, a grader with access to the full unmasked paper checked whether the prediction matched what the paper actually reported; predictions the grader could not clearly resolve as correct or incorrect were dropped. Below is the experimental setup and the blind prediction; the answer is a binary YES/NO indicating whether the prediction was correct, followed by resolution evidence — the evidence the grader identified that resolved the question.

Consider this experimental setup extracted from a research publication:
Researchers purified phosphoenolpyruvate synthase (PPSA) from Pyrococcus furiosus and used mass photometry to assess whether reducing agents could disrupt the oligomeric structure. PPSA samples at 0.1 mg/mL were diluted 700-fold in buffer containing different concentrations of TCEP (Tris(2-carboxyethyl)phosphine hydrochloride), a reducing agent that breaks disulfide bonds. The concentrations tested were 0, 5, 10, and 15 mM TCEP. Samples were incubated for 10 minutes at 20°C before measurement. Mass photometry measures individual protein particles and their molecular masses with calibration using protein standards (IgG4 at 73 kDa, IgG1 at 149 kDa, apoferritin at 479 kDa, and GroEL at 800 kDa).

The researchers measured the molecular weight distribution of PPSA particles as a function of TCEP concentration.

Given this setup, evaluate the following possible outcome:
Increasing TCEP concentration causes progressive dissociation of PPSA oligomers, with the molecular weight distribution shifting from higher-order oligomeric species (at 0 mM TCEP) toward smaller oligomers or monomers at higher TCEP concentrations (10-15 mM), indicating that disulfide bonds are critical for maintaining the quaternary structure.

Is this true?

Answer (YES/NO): NO